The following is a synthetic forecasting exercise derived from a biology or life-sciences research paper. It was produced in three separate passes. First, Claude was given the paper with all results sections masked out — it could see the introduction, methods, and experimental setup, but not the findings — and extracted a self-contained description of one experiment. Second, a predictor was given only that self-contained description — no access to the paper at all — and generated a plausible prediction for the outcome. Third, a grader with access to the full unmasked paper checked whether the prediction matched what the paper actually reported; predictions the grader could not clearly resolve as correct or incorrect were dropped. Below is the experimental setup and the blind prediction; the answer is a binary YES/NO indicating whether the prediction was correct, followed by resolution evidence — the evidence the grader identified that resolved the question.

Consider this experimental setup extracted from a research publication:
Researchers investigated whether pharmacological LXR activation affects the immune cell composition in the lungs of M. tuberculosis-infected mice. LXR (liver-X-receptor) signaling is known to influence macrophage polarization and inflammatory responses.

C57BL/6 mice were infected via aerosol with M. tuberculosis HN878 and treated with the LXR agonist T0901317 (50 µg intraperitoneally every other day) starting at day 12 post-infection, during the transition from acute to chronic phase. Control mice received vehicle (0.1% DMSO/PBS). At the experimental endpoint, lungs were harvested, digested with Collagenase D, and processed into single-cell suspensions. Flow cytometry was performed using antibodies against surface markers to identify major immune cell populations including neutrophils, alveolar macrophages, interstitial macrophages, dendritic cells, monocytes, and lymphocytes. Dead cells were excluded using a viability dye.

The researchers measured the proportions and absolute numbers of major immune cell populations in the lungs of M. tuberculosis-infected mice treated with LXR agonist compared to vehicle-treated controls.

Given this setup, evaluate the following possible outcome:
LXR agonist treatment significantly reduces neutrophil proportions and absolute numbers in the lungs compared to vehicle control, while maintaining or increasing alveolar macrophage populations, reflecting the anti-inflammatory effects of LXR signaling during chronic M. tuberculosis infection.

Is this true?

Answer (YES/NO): NO